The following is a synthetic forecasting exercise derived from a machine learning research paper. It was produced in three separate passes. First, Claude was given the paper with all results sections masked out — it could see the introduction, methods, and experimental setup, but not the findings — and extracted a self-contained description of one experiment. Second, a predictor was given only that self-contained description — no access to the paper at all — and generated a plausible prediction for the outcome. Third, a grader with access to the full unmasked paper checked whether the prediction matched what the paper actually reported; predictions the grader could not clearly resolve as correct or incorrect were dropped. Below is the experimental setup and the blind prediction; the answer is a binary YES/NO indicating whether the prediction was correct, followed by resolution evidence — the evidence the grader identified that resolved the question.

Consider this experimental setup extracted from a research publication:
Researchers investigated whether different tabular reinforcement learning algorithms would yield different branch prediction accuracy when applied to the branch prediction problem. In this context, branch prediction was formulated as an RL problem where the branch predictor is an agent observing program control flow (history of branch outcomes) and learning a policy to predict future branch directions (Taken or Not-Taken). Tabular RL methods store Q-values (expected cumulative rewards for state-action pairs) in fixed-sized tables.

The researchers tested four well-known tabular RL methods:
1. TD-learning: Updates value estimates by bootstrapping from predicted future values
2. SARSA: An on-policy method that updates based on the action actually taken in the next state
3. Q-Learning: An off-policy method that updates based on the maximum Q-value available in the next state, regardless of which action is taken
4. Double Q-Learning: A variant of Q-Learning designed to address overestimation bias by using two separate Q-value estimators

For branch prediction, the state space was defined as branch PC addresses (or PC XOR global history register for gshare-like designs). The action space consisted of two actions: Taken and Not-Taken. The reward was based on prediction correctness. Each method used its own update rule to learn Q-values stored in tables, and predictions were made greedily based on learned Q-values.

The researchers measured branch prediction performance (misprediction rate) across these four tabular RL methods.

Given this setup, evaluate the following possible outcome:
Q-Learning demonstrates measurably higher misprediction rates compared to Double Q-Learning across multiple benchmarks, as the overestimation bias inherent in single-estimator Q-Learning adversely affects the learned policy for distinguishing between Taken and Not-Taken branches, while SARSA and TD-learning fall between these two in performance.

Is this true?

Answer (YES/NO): NO